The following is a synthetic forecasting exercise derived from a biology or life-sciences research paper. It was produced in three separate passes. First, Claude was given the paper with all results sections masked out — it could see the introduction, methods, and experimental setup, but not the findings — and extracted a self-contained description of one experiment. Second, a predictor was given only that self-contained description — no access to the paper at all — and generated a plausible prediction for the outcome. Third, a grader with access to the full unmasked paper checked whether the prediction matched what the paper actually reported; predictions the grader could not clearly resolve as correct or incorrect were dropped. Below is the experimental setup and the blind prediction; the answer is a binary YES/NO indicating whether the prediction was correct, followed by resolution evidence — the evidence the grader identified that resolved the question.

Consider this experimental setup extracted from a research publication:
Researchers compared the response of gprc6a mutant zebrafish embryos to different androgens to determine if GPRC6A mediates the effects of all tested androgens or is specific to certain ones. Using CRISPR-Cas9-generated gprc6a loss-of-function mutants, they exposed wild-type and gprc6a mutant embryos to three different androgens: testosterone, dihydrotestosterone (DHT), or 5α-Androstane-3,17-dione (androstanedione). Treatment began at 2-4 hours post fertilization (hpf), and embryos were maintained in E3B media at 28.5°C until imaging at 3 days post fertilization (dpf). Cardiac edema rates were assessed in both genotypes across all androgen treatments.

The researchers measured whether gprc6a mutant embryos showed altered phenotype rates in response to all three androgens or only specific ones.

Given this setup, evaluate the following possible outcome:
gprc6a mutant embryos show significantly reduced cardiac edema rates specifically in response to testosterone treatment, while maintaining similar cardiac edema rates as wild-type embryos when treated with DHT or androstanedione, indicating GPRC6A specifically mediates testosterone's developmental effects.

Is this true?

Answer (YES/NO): YES